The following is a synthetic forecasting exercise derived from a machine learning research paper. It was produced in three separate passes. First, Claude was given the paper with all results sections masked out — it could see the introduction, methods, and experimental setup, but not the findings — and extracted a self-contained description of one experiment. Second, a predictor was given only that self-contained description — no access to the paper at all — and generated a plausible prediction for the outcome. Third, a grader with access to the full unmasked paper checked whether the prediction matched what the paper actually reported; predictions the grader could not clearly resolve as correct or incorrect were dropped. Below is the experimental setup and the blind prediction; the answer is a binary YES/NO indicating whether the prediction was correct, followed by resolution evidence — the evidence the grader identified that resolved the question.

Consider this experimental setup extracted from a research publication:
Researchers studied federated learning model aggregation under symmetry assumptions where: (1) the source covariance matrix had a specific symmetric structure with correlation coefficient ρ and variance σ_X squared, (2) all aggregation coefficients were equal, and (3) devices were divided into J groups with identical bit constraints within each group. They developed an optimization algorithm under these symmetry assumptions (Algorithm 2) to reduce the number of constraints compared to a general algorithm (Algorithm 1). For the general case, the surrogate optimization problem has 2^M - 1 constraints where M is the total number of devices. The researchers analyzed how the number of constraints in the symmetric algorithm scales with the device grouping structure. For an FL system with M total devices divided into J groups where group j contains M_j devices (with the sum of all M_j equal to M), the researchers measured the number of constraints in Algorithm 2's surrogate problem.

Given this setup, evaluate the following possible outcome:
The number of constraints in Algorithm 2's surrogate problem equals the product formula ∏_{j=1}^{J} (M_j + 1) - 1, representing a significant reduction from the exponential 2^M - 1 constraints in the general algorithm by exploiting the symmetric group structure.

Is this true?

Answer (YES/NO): YES